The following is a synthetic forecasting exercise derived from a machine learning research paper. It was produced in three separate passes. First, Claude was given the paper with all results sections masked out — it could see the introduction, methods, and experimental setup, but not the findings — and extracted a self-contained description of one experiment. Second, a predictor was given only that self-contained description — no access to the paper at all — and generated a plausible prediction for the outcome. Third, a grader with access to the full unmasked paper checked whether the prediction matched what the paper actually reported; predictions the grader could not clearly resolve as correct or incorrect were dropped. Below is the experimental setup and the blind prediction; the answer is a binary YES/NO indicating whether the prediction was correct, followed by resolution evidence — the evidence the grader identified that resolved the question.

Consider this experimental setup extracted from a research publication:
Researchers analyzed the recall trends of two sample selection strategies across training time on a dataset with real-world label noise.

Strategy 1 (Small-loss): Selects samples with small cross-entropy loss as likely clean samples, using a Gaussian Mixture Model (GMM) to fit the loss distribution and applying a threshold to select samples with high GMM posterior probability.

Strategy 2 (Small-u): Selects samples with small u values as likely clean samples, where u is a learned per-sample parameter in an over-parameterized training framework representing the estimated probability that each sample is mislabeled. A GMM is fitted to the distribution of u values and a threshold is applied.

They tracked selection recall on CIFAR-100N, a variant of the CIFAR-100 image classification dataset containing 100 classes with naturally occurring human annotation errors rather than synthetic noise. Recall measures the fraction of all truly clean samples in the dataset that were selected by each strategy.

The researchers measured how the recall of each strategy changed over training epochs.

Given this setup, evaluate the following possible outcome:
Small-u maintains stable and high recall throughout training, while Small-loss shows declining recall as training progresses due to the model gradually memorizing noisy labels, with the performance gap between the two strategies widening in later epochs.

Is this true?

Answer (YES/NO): NO